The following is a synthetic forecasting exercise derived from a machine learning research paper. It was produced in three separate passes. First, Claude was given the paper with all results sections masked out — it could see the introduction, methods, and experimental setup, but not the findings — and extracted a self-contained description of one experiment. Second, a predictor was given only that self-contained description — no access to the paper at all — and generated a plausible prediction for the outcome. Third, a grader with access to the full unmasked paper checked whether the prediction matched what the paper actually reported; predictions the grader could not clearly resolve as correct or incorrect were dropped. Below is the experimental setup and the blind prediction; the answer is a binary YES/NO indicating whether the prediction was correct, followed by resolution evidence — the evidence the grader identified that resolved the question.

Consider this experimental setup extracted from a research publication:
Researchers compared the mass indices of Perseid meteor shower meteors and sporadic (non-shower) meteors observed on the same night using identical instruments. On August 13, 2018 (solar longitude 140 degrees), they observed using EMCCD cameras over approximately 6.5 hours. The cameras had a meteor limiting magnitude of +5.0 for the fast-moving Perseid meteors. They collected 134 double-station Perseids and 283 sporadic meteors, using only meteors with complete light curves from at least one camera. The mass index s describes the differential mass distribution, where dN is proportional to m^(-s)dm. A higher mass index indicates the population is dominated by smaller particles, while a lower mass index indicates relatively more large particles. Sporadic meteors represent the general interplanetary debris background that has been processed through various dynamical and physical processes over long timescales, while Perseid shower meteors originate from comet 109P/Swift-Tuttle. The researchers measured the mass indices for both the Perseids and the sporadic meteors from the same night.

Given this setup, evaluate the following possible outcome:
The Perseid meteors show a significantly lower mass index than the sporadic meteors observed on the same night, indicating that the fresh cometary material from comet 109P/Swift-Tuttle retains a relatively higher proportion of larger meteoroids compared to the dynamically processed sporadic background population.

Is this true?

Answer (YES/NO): YES